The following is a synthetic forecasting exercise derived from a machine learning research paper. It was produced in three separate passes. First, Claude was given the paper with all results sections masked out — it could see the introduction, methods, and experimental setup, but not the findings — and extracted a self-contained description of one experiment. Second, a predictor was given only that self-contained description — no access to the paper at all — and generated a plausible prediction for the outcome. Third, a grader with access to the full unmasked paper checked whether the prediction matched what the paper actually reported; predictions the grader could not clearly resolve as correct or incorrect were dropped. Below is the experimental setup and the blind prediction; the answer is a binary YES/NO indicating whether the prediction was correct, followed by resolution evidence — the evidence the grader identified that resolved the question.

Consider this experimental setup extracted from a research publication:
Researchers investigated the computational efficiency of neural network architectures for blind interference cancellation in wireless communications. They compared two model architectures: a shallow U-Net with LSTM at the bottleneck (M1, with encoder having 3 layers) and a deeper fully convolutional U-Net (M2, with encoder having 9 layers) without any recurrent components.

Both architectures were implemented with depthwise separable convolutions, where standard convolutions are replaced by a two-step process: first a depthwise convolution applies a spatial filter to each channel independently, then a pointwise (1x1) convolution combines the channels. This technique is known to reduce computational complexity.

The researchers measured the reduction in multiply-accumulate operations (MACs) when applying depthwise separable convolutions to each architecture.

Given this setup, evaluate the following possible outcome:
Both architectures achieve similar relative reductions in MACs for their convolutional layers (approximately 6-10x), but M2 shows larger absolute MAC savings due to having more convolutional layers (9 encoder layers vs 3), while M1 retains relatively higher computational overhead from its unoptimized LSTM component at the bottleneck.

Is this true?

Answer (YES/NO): NO